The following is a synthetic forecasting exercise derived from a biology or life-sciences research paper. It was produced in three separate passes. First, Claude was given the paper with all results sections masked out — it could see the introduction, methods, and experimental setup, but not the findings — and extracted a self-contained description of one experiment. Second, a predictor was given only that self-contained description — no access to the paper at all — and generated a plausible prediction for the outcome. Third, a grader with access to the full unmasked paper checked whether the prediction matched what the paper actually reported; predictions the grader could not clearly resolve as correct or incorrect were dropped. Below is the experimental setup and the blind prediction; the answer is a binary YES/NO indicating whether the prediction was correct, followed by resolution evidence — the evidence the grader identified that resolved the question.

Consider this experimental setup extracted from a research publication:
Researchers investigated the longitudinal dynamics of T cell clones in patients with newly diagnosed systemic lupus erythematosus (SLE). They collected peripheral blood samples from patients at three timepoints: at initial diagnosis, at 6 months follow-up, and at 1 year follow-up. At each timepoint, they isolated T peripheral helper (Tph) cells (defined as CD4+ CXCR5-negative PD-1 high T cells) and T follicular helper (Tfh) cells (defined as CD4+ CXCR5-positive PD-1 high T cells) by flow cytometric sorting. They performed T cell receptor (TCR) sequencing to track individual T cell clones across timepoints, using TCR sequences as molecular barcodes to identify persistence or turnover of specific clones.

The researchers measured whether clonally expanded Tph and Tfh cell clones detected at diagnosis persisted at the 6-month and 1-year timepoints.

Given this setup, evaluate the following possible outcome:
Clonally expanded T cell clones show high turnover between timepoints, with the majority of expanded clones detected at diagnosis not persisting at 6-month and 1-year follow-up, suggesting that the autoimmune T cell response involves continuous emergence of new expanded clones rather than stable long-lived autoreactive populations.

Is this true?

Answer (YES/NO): NO